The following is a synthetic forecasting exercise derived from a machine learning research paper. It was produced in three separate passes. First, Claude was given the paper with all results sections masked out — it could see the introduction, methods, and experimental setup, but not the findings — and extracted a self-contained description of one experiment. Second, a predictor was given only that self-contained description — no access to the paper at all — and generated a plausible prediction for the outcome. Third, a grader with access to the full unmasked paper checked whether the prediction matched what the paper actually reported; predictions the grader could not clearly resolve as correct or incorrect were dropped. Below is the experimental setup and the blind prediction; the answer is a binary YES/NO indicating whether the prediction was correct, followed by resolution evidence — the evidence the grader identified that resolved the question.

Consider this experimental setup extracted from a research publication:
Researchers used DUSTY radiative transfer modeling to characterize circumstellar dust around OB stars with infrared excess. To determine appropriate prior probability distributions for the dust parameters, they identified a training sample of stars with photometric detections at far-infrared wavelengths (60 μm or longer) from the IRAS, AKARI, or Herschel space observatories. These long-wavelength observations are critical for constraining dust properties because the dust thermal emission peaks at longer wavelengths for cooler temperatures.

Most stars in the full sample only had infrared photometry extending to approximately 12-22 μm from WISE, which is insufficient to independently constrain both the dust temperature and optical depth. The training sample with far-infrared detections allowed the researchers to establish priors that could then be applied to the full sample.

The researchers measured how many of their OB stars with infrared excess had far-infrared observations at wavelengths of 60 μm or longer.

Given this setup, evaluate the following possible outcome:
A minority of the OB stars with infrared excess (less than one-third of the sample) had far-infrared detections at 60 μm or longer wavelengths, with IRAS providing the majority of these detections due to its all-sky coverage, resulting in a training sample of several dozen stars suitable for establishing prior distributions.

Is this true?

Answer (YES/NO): NO